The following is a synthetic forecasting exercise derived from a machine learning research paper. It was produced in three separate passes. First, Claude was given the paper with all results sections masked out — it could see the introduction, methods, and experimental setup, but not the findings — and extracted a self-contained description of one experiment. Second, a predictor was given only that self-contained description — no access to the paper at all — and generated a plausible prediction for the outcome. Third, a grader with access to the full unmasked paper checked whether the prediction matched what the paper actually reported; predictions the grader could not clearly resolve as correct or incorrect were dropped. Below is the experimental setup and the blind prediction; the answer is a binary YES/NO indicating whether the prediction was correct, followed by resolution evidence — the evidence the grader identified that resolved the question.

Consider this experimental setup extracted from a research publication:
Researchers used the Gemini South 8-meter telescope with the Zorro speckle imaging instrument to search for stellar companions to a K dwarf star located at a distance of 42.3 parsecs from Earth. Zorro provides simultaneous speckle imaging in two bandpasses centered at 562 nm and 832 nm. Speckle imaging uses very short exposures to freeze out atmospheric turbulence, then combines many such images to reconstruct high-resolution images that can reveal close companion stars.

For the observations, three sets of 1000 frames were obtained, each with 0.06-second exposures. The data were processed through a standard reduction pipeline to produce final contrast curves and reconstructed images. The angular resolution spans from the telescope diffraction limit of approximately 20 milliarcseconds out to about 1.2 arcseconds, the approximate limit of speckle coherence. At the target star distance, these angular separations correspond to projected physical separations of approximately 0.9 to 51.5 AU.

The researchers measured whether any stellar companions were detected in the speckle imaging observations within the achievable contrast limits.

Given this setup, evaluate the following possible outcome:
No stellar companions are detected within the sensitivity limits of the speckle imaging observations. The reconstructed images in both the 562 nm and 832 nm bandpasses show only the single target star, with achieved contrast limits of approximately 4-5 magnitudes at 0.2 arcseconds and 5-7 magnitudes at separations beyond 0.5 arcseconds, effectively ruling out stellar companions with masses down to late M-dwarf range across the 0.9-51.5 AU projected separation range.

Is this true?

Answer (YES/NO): NO